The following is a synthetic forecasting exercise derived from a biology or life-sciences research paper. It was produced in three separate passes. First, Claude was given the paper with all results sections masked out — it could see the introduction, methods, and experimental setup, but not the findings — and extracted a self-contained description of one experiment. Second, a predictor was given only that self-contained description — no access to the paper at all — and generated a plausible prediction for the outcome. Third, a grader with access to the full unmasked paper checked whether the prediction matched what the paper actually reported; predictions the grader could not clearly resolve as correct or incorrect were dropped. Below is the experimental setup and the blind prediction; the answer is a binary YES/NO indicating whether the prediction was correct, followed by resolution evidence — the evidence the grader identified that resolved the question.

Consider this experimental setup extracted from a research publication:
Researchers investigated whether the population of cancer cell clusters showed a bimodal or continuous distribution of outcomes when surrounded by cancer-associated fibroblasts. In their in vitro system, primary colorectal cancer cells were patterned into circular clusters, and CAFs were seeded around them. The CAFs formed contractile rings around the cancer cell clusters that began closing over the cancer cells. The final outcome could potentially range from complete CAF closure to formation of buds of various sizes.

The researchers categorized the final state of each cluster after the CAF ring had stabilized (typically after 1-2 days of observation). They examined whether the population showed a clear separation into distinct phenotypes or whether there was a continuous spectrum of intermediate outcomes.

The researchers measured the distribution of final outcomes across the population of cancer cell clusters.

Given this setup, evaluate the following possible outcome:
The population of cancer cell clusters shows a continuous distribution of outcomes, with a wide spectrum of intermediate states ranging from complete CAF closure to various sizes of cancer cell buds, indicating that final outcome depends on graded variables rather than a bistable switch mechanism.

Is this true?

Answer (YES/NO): NO